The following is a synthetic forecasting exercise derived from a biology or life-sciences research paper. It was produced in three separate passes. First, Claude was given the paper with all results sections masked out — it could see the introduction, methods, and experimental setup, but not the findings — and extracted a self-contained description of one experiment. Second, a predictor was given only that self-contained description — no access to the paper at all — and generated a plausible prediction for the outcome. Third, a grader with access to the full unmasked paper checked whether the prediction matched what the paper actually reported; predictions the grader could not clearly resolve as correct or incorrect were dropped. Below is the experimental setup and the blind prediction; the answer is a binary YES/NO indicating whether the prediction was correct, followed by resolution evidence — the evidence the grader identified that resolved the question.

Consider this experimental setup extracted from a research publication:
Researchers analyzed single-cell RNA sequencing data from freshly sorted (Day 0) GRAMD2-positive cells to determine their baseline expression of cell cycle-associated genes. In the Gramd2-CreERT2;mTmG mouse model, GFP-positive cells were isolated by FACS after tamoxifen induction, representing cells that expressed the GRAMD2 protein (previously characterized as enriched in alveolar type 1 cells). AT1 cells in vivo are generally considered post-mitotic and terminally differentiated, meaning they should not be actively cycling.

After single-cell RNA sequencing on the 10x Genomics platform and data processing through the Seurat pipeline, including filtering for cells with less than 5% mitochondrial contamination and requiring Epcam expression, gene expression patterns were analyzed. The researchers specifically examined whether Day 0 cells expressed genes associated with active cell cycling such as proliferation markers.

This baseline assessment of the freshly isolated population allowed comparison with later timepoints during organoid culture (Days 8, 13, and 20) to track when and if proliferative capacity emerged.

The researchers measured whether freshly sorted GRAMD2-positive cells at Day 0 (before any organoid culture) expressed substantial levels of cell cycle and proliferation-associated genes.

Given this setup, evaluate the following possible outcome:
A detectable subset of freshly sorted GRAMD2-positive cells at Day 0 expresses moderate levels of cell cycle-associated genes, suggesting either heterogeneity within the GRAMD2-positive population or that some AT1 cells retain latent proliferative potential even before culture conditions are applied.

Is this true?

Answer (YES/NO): NO